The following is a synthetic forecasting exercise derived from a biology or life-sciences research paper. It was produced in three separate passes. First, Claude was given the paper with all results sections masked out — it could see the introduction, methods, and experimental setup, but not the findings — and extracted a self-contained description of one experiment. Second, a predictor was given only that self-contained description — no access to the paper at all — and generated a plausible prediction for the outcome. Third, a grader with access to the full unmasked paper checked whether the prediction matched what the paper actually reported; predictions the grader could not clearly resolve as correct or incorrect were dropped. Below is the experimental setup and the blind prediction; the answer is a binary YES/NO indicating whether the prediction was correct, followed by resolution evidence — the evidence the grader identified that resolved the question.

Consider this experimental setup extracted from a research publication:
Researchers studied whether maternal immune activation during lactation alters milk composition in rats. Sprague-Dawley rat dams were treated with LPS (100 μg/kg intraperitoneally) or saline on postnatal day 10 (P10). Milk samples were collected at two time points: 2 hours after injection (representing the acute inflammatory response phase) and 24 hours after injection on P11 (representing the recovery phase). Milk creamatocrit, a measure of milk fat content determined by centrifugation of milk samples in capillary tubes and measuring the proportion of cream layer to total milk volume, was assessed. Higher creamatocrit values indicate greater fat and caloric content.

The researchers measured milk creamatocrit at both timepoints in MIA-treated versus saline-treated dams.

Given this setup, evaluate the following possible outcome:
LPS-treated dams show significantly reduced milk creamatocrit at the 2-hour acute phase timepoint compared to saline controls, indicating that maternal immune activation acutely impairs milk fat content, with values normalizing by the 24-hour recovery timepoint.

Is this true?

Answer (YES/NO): NO